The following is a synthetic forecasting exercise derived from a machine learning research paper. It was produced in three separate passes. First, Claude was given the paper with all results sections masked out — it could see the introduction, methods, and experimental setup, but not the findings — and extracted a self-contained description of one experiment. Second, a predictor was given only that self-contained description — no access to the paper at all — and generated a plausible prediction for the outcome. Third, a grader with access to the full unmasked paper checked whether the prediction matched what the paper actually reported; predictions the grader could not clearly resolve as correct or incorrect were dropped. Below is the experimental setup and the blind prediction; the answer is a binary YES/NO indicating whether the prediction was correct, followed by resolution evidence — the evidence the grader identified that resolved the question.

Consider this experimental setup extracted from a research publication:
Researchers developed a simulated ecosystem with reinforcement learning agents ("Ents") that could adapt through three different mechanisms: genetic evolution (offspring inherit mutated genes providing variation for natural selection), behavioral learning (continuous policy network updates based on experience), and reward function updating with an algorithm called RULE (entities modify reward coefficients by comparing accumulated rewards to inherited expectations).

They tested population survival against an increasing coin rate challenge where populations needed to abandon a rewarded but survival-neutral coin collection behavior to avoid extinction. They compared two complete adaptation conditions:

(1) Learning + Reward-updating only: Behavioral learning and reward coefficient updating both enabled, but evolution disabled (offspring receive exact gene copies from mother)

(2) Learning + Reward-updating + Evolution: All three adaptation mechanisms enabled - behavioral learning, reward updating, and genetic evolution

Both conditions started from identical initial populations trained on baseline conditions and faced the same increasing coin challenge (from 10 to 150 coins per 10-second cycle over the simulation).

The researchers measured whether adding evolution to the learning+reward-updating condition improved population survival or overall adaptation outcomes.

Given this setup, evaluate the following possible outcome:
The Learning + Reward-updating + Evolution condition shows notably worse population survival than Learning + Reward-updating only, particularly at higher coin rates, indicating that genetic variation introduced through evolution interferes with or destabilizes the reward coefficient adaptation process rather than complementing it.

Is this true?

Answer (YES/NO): YES